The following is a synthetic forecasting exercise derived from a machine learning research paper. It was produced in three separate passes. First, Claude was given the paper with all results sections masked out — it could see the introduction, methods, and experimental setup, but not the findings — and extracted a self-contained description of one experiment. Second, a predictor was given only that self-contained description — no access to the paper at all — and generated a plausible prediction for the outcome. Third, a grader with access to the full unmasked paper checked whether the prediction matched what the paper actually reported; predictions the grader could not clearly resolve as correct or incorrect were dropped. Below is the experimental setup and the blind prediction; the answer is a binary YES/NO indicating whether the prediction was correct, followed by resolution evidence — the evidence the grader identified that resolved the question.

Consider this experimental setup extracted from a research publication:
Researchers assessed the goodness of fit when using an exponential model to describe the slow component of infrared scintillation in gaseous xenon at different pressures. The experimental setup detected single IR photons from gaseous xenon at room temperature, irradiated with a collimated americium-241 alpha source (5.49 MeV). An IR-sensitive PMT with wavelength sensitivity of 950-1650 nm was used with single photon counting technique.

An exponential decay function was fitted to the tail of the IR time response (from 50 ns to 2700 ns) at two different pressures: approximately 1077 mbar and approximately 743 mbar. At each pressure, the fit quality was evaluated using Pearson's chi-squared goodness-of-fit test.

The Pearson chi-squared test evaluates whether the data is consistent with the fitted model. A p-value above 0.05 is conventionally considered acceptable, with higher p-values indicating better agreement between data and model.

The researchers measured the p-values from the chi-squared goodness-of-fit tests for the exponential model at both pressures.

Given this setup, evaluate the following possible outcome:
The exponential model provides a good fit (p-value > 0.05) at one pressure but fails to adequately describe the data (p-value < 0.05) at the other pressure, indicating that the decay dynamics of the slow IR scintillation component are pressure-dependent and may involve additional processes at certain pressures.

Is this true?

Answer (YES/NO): NO